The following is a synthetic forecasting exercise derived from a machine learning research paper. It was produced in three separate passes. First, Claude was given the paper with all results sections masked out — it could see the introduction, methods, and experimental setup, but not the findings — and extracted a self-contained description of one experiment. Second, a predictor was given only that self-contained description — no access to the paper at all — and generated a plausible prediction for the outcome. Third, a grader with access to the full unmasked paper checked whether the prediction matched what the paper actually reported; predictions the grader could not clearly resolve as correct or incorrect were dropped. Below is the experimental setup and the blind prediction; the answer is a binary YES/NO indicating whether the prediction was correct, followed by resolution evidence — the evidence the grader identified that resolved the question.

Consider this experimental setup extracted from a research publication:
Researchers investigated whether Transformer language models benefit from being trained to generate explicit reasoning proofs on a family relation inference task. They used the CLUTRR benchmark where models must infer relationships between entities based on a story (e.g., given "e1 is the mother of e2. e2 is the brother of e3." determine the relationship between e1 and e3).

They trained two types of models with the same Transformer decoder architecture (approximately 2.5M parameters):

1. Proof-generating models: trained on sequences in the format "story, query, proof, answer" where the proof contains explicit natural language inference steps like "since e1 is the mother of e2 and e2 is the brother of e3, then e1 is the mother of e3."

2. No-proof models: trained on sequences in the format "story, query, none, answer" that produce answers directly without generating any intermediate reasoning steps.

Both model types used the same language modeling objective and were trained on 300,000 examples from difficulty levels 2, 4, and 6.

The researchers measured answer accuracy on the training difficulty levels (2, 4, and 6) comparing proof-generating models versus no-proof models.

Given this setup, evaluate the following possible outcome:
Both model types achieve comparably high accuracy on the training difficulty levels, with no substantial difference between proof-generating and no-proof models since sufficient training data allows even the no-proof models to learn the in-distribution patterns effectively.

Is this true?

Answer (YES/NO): NO